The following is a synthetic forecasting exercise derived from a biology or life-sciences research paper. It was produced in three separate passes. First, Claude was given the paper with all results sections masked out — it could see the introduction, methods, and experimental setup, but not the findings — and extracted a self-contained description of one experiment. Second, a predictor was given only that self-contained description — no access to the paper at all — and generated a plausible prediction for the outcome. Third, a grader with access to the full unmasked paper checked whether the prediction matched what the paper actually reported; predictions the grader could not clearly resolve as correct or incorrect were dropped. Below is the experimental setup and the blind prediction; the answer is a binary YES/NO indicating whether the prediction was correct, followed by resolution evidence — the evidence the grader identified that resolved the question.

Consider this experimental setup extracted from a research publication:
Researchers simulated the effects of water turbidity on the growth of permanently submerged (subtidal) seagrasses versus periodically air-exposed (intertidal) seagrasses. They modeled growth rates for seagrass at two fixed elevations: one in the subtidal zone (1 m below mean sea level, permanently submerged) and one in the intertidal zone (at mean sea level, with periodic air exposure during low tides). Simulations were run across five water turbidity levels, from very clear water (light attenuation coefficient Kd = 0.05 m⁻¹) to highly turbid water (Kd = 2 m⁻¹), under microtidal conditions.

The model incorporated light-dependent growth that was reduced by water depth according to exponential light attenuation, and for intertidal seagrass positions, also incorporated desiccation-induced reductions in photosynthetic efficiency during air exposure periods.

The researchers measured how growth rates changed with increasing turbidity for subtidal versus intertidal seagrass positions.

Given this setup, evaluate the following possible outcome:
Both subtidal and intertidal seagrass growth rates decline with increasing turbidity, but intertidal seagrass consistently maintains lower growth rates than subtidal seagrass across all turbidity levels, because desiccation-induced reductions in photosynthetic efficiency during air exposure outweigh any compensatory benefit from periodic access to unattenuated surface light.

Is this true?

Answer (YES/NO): NO